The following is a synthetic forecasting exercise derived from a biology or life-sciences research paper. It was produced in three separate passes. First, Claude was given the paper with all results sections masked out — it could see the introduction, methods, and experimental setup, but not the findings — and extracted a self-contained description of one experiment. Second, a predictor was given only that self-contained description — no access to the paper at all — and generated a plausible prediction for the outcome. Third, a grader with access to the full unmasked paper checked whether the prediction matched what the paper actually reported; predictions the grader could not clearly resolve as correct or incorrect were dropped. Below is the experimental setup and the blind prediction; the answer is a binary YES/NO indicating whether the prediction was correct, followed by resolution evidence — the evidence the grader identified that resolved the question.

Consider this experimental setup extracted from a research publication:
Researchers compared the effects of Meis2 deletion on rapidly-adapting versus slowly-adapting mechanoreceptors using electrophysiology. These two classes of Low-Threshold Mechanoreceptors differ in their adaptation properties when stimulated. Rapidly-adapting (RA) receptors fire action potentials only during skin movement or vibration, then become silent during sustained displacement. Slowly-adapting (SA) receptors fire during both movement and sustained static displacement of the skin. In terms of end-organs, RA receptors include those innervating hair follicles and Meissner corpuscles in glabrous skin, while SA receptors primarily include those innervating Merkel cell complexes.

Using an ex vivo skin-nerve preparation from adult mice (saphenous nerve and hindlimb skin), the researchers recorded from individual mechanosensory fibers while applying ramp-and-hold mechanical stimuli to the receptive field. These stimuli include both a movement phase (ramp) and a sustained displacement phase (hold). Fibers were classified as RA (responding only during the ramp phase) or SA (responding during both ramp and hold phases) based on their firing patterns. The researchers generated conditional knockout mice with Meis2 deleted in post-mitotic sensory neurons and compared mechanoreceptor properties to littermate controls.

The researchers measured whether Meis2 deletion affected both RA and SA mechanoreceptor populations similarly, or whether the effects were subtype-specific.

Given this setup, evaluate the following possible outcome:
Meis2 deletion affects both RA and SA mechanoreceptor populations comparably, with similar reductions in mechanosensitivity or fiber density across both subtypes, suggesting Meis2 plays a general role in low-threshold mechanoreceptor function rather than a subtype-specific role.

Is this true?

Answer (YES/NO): NO